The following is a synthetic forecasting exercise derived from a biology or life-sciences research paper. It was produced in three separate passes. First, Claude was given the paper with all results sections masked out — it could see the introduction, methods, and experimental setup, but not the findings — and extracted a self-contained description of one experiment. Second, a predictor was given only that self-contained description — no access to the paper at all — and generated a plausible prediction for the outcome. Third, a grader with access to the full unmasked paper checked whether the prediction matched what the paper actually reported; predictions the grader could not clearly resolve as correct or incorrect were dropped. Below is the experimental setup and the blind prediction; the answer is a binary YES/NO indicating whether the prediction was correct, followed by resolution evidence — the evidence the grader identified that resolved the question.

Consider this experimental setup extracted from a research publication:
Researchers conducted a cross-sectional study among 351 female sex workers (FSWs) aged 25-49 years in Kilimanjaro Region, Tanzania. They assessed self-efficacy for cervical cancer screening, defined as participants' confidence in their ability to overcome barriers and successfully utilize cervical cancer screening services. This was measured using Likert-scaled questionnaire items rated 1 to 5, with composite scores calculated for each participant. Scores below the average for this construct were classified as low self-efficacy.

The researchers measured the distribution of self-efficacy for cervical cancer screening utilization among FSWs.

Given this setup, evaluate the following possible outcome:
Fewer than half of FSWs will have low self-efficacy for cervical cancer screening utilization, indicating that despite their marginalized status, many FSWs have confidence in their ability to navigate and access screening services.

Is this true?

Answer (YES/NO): NO